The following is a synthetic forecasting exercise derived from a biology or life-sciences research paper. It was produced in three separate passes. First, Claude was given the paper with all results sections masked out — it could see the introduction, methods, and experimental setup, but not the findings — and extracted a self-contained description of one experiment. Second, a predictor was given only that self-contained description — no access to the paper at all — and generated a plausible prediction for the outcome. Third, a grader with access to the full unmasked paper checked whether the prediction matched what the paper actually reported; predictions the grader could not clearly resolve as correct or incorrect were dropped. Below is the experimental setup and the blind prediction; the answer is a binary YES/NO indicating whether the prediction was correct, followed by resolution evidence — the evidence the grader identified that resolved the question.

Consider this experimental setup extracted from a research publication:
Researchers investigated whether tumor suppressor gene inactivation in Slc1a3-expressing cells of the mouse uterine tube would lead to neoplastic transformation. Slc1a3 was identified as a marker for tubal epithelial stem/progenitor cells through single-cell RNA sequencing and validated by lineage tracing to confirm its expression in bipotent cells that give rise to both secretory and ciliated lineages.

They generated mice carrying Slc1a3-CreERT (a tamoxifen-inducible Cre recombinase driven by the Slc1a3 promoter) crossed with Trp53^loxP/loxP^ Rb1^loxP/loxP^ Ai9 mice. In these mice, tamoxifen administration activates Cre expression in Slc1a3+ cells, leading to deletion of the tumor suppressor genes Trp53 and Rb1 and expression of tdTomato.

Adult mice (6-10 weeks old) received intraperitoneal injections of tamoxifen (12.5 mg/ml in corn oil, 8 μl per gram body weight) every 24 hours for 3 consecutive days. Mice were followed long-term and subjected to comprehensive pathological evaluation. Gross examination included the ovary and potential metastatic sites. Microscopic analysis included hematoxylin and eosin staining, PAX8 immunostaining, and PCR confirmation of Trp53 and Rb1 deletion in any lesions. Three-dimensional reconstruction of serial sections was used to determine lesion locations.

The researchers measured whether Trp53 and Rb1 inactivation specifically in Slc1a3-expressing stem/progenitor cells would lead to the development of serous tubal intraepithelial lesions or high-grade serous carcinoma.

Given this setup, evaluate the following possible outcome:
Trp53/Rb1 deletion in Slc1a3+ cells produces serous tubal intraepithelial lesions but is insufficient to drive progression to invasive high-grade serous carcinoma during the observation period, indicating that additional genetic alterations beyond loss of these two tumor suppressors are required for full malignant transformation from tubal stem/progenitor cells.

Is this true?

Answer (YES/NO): NO